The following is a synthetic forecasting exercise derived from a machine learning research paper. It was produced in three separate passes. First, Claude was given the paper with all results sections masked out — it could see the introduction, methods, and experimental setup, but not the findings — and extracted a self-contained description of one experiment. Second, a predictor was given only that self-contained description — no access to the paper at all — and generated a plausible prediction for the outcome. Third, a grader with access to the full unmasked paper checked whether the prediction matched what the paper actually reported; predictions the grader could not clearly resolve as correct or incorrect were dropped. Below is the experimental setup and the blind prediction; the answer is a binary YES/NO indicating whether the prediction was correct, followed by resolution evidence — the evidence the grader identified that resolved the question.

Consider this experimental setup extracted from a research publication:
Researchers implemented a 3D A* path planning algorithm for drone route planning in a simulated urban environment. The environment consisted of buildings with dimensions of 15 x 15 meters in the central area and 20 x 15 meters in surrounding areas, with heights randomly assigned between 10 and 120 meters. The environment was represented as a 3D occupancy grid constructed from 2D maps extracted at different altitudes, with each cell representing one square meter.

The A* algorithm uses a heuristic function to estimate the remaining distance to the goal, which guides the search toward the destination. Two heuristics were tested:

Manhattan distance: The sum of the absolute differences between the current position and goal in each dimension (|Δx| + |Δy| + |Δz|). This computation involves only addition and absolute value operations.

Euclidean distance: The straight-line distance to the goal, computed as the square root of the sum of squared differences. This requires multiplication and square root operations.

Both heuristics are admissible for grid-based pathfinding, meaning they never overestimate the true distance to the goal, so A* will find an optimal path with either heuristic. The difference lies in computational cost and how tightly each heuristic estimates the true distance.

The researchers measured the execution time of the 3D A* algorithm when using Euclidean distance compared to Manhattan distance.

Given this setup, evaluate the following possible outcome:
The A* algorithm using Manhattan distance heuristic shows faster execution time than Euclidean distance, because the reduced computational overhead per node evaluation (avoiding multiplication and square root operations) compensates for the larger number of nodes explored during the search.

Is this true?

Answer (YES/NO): YES